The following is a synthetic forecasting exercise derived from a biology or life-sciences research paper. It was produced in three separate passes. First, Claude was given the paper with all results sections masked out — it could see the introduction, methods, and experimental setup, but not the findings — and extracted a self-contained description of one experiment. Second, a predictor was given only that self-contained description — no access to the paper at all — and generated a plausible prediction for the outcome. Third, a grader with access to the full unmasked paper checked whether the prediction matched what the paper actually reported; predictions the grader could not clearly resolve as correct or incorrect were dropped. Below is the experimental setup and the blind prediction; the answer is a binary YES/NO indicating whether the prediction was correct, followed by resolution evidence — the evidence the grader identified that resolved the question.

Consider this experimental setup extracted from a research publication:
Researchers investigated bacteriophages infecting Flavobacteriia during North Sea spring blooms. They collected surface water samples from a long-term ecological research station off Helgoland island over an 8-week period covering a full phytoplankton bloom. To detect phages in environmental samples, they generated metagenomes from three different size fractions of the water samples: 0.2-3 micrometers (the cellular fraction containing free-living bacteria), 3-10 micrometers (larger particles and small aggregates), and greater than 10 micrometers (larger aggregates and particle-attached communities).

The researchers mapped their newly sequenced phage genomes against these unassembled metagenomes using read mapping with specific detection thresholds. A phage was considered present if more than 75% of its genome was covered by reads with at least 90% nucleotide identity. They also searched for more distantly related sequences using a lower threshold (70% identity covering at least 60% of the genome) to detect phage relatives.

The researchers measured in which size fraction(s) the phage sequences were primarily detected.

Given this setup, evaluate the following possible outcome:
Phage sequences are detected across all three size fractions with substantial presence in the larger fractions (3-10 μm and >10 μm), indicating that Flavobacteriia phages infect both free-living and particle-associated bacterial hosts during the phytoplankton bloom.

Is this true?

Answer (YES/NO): NO